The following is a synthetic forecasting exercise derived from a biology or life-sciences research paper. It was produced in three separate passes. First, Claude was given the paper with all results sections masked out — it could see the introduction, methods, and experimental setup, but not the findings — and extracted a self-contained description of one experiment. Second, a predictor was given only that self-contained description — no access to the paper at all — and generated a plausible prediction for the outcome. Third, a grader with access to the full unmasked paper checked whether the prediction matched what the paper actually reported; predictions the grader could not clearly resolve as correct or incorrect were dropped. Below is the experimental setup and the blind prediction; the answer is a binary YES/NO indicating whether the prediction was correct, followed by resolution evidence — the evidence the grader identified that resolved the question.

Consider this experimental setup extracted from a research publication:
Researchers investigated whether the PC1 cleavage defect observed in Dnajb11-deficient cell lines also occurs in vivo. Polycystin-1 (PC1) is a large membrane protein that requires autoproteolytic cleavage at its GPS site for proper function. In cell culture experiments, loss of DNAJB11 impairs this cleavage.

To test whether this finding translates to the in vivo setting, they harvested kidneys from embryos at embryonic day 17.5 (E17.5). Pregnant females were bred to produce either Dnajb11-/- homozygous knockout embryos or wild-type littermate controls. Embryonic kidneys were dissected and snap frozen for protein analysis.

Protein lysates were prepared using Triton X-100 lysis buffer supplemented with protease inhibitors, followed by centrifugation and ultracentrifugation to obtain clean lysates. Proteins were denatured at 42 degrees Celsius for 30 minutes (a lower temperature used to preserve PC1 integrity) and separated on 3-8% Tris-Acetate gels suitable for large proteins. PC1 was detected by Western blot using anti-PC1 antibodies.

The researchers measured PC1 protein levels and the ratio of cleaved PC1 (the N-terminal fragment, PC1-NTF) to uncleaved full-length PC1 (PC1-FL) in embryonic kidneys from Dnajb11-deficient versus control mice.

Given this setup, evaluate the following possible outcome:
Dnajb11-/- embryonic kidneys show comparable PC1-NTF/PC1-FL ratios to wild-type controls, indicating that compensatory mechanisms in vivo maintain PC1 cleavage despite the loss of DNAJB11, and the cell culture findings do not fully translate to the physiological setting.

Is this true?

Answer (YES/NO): NO